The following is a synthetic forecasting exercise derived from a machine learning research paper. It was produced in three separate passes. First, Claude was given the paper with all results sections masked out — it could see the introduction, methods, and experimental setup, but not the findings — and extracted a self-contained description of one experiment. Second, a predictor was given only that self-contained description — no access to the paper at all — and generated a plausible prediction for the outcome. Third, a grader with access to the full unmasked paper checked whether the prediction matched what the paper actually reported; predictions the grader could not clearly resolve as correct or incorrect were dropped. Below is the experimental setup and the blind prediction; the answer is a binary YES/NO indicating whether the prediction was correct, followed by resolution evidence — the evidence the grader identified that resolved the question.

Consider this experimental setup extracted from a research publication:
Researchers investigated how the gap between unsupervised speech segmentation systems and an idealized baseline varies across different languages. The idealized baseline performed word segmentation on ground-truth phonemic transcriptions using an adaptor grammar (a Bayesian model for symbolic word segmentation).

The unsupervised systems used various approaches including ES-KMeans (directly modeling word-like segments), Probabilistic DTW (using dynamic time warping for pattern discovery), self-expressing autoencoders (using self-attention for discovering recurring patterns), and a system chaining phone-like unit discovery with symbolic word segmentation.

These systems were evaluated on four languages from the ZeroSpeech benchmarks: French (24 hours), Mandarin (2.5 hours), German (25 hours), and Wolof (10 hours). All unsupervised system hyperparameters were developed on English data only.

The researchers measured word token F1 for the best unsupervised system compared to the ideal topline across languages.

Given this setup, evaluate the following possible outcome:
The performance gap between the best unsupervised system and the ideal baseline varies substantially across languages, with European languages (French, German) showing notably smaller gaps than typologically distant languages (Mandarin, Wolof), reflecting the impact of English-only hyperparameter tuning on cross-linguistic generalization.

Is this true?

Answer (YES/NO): NO